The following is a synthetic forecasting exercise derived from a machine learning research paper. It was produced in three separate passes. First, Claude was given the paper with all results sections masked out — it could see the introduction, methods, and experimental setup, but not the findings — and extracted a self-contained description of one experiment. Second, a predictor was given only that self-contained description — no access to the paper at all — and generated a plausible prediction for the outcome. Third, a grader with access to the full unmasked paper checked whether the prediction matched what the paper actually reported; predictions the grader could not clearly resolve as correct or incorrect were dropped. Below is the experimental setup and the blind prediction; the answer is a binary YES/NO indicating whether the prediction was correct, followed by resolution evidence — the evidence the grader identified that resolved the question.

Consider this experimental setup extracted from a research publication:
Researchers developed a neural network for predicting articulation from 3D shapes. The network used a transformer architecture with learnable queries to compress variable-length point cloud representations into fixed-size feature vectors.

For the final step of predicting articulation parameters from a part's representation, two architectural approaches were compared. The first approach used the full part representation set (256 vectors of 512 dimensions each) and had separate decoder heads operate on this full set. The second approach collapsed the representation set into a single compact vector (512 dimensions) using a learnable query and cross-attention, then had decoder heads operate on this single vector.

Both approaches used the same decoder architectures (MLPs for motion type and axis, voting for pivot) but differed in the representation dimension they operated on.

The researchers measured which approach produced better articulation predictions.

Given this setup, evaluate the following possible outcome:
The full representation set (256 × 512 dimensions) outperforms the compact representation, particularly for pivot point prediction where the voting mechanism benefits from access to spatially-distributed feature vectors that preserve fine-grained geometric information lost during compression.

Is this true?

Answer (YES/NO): NO